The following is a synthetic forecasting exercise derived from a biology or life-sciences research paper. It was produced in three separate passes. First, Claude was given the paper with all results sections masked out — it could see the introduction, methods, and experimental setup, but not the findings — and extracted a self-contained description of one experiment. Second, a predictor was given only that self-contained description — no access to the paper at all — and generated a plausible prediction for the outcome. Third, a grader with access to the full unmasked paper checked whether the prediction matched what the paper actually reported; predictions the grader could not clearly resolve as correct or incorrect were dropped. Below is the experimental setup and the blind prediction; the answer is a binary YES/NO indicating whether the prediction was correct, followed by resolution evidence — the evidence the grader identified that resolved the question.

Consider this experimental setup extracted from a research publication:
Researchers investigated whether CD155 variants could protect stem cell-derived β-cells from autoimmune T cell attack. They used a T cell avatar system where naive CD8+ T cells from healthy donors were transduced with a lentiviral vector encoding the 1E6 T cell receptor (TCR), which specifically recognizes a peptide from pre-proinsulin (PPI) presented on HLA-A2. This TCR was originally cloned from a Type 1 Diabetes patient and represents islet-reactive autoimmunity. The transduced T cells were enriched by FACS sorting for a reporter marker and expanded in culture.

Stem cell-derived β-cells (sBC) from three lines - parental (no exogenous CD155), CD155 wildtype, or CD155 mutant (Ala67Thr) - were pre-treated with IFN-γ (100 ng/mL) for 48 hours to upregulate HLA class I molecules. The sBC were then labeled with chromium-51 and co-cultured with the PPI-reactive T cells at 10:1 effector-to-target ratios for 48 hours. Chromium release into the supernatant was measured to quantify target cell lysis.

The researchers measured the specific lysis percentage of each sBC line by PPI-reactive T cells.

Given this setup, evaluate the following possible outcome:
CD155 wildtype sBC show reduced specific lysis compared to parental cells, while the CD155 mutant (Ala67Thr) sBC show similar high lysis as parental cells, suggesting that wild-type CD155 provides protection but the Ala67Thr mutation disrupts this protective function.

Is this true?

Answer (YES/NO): NO